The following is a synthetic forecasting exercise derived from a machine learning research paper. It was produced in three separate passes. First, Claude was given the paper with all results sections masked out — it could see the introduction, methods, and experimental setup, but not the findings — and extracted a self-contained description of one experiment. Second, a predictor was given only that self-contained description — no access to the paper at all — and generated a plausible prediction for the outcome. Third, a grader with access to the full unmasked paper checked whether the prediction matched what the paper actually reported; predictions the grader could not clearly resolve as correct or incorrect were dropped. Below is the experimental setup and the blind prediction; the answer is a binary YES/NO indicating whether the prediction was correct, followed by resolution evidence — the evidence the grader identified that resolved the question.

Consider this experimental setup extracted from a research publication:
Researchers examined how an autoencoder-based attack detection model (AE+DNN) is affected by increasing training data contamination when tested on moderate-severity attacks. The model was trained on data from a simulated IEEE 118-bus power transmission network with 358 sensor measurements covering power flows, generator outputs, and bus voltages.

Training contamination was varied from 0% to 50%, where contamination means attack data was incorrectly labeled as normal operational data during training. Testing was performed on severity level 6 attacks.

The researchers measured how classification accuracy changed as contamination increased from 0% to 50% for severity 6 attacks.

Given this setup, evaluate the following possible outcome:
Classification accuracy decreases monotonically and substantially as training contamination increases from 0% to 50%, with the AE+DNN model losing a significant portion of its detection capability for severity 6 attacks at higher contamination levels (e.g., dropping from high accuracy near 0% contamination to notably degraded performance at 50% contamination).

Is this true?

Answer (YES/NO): NO